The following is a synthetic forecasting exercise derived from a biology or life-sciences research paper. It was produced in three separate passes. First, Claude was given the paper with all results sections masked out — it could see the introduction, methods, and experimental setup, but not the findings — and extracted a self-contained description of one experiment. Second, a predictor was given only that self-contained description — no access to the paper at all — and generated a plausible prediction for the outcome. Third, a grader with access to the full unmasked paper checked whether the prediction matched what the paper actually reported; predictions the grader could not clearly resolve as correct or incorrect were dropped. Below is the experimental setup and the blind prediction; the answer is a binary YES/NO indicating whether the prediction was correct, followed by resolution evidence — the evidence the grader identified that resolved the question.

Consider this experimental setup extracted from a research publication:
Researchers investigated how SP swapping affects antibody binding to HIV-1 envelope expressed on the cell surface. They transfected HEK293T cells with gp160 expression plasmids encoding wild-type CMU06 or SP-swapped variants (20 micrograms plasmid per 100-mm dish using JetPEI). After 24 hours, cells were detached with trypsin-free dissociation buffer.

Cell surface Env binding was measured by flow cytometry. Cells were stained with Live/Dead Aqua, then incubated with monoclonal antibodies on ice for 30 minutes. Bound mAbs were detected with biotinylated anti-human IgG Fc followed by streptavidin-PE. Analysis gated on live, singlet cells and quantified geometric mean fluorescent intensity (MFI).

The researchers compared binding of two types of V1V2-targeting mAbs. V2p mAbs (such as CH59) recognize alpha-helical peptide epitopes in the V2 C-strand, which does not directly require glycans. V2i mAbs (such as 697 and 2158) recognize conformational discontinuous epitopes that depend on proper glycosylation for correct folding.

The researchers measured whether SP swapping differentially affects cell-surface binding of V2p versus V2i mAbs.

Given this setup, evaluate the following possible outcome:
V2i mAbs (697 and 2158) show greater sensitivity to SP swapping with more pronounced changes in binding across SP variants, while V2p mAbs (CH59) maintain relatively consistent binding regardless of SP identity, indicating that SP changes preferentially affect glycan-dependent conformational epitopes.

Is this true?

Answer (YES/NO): NO